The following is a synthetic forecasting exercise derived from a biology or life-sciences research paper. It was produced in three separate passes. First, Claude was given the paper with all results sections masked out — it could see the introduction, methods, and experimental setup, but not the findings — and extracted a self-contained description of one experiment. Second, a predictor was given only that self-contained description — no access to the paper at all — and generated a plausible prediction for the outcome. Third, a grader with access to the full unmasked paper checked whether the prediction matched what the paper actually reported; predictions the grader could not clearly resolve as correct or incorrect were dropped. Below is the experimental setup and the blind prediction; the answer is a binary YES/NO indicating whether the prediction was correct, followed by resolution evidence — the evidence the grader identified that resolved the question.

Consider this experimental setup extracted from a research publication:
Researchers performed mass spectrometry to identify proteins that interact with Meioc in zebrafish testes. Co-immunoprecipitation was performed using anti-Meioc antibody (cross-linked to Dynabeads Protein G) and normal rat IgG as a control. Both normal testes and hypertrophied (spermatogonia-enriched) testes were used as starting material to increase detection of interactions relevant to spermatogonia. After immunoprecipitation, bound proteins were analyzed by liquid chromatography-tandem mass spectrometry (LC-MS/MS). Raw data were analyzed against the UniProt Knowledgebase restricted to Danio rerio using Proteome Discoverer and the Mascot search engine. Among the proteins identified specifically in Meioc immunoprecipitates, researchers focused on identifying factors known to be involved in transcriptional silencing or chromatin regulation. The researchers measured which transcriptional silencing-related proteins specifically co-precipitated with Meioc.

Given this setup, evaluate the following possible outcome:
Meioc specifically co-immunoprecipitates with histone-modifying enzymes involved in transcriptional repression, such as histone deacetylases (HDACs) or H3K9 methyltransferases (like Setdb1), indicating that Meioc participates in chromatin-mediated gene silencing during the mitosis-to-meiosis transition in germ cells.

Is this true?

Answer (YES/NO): NO